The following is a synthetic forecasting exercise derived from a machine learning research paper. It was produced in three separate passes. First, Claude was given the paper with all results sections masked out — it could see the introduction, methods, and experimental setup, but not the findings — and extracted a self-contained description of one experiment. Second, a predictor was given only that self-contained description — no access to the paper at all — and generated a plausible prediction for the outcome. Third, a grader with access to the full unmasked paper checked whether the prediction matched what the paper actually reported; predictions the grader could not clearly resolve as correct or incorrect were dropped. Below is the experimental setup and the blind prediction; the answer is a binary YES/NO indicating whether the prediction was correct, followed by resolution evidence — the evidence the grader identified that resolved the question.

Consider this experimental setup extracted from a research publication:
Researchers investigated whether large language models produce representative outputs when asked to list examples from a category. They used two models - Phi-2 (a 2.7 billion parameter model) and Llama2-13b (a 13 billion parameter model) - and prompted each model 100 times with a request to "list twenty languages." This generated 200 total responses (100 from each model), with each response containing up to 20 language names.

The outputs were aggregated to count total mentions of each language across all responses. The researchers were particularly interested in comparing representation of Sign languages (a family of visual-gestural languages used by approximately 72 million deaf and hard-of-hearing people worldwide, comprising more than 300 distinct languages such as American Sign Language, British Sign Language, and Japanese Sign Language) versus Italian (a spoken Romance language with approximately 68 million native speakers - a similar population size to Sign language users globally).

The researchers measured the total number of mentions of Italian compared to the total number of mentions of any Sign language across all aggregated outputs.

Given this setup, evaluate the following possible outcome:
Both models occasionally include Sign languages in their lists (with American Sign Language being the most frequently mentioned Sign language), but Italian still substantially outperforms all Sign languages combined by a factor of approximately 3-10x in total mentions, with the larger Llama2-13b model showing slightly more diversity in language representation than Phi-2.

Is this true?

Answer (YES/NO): NO